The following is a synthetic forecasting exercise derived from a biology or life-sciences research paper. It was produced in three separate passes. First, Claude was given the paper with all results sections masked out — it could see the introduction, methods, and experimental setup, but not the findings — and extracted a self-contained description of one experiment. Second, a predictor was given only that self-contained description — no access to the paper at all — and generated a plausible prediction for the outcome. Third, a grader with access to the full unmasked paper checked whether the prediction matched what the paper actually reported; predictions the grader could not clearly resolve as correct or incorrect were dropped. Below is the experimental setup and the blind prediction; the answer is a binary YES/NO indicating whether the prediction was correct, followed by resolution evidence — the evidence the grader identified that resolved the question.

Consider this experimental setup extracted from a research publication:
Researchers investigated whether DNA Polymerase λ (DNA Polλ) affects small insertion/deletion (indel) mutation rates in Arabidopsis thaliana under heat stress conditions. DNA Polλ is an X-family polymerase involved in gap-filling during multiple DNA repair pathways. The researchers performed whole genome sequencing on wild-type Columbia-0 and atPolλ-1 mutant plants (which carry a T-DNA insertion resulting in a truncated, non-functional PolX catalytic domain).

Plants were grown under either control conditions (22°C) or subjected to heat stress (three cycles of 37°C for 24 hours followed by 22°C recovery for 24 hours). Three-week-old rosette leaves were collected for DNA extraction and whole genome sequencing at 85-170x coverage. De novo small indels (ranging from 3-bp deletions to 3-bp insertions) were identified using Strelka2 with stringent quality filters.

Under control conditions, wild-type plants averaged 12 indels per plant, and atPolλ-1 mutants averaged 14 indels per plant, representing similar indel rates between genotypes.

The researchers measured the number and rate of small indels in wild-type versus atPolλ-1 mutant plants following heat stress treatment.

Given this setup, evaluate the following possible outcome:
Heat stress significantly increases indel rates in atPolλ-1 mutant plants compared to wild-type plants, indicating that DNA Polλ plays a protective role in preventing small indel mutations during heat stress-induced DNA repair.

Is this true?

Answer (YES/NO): NO